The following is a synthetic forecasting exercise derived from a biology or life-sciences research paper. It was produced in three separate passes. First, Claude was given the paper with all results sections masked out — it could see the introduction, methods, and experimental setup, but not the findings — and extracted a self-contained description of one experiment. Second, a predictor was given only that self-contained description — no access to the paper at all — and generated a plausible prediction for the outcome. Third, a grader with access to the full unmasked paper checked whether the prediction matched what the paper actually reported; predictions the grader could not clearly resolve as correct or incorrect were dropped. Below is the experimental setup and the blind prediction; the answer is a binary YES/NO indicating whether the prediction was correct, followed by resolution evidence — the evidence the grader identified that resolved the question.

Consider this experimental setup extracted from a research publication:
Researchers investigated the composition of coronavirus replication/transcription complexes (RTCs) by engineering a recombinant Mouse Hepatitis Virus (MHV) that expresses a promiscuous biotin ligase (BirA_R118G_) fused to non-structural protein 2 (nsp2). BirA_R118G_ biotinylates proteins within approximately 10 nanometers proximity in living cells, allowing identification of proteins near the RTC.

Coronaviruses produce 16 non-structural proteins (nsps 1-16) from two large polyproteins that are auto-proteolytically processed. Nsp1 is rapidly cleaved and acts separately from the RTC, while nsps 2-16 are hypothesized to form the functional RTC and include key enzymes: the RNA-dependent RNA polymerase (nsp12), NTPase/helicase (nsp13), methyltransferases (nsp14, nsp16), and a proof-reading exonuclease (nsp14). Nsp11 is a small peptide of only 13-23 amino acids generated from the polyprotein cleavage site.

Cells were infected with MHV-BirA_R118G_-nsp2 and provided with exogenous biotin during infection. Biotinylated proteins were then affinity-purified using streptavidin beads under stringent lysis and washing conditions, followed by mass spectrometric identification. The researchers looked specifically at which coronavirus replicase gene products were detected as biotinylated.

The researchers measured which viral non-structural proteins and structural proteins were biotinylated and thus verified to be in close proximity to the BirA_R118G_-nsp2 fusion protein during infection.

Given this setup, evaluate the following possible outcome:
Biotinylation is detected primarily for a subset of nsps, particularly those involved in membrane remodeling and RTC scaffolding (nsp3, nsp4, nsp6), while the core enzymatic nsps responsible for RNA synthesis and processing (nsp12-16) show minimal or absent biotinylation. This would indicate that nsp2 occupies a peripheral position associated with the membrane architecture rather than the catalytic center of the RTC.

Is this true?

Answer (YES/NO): NO